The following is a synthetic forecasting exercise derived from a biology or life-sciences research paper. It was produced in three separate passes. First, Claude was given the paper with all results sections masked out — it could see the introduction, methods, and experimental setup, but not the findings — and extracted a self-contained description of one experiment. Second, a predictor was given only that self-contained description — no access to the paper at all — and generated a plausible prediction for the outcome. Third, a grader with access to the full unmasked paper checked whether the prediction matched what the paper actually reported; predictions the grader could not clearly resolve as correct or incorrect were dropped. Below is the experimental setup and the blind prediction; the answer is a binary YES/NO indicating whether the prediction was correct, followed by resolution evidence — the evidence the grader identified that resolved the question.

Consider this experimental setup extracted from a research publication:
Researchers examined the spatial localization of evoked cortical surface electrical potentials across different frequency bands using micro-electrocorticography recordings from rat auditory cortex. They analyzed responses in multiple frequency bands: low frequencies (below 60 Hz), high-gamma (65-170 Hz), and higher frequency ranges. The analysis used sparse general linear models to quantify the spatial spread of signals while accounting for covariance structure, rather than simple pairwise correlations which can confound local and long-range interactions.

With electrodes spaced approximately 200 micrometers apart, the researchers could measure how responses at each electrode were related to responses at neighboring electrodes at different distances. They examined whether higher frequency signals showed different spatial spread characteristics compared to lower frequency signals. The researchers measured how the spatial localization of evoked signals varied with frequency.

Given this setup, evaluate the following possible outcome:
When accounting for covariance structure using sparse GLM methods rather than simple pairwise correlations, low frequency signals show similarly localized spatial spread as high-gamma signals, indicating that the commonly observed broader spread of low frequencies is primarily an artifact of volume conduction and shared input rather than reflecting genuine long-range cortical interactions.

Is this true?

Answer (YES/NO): NO